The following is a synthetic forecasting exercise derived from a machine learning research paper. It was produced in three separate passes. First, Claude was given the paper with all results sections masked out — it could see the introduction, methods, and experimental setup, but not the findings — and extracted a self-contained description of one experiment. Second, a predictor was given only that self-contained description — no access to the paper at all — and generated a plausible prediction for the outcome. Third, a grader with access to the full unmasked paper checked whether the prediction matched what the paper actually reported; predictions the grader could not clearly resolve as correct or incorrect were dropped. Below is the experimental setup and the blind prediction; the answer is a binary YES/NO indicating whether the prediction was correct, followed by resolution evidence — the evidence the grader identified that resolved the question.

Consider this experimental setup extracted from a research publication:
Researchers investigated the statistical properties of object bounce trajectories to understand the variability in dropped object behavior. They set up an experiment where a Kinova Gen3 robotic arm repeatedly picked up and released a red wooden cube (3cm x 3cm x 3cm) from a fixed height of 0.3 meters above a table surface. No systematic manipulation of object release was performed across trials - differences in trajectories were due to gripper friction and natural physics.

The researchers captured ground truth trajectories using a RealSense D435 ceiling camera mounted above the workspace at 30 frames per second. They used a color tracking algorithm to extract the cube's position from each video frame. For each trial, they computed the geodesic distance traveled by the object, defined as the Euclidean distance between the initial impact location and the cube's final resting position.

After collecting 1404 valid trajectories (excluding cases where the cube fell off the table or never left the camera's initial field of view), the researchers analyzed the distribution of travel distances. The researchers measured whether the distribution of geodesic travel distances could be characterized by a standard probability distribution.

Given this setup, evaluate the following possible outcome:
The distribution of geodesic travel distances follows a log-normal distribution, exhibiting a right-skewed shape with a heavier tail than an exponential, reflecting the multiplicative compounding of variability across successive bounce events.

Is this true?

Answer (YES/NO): NO